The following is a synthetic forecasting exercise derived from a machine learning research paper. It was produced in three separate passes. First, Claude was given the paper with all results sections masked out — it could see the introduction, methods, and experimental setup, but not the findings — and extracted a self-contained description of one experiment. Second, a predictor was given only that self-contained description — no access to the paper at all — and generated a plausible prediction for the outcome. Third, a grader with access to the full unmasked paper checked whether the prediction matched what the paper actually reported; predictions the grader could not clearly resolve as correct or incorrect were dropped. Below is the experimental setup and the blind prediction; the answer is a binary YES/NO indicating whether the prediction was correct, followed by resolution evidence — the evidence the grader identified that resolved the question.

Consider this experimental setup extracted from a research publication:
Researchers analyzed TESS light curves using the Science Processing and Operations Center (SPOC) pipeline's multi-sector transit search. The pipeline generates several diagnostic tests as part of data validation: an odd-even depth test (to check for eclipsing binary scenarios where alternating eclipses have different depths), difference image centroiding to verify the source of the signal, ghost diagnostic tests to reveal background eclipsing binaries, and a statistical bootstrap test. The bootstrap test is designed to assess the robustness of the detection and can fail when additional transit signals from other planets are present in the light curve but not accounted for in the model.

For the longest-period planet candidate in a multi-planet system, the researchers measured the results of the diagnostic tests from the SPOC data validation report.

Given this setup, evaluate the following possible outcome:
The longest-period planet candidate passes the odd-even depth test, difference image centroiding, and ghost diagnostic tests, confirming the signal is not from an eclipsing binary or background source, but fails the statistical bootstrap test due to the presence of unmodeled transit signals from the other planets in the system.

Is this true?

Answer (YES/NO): YES